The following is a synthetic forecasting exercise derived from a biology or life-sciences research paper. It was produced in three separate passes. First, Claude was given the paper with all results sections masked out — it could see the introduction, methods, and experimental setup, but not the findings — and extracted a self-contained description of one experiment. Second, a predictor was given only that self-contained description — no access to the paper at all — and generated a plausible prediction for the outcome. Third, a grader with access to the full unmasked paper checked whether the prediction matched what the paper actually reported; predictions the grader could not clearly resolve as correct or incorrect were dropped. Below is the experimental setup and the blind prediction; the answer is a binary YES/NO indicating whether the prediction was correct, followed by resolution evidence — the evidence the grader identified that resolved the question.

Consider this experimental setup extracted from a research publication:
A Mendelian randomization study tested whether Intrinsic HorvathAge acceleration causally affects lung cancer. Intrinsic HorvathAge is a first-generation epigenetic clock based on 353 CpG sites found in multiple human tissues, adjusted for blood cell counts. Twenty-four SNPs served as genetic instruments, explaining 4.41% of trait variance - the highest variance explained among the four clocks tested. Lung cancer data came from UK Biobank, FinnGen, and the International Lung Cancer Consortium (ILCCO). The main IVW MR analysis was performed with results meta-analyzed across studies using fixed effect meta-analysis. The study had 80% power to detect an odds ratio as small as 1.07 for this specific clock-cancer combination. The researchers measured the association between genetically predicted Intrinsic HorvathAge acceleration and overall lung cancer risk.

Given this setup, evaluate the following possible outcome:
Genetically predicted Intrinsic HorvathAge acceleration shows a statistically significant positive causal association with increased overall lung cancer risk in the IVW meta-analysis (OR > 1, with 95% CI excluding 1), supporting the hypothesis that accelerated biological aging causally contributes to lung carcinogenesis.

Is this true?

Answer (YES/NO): NO